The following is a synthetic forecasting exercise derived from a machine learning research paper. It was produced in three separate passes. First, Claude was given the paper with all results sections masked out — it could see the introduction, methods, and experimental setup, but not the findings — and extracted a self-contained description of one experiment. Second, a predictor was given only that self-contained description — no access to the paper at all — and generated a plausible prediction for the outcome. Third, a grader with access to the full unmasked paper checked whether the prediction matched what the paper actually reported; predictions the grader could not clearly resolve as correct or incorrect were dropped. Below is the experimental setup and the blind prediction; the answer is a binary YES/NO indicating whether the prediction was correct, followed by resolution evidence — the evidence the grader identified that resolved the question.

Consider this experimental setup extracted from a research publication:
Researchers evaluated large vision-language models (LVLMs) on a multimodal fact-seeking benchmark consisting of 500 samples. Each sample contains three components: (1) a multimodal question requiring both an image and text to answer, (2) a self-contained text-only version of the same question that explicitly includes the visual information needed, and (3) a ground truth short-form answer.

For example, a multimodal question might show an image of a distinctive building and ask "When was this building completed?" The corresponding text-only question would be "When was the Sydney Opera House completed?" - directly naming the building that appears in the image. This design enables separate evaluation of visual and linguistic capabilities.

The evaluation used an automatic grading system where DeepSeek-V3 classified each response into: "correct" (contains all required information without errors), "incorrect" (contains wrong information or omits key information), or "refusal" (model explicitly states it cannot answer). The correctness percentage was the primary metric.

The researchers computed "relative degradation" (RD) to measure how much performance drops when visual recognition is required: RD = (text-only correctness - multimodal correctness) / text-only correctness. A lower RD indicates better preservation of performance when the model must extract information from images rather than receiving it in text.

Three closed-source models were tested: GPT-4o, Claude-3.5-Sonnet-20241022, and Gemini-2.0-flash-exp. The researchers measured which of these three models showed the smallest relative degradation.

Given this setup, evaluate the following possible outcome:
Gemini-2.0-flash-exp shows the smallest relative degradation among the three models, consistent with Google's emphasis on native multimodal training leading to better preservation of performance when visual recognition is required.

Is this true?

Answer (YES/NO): YES